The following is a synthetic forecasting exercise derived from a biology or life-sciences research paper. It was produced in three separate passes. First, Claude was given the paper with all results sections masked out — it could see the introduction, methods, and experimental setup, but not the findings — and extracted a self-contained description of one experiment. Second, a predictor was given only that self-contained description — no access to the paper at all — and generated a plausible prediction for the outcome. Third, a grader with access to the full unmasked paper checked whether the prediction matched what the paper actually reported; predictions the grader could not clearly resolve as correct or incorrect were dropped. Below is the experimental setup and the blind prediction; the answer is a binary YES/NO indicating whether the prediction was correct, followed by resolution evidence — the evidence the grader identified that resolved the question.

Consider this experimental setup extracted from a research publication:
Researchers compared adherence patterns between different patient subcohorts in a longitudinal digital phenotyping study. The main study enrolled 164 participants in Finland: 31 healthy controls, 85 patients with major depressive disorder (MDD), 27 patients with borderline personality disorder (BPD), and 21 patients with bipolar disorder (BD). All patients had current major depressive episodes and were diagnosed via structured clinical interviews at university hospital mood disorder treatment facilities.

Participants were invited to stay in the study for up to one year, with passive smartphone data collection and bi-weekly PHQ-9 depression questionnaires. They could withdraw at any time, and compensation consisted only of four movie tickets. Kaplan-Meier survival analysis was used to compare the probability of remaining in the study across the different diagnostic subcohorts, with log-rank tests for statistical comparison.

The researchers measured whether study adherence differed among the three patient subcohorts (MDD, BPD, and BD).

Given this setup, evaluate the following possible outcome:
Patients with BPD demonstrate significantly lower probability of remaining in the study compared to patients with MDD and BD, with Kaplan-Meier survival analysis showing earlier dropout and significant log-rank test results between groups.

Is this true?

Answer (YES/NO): NO